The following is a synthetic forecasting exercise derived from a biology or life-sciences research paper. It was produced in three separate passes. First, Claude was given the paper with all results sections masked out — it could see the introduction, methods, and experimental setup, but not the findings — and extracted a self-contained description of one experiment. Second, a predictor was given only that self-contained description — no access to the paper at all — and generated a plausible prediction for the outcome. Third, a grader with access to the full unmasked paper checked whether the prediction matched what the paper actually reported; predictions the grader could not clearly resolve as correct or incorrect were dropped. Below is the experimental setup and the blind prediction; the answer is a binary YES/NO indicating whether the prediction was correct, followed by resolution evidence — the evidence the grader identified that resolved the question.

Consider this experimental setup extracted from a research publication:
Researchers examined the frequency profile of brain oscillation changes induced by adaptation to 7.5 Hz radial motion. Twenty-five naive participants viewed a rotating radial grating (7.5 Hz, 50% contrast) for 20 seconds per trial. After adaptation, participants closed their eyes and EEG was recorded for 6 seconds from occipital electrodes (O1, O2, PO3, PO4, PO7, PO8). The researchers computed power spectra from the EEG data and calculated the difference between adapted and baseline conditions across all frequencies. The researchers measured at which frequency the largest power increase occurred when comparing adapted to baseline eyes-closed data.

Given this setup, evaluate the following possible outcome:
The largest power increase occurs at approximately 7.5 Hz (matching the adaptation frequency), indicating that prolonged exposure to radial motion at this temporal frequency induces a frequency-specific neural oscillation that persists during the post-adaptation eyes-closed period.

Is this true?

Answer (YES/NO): NO